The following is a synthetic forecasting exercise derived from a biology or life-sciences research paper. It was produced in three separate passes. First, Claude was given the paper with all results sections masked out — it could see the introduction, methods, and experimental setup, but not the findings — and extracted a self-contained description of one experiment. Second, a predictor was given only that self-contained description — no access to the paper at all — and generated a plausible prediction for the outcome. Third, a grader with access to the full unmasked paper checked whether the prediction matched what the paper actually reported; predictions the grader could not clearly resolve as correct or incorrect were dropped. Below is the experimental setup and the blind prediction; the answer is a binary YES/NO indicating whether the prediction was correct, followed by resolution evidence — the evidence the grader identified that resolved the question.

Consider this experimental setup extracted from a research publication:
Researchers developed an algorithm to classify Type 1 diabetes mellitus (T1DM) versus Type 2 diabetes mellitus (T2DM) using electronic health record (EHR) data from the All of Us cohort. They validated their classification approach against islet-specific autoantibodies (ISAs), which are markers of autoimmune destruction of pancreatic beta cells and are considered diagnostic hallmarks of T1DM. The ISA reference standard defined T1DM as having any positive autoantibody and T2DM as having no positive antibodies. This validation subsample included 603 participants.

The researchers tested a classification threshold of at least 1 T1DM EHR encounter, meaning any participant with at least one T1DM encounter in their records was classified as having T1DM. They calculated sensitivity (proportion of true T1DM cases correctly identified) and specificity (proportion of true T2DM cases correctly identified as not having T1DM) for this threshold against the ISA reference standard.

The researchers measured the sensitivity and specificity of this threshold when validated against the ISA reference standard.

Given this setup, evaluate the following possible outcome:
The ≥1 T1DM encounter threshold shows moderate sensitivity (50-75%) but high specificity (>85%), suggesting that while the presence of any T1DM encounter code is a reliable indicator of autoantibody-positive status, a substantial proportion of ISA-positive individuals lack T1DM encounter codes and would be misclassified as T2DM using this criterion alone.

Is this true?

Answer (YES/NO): NO